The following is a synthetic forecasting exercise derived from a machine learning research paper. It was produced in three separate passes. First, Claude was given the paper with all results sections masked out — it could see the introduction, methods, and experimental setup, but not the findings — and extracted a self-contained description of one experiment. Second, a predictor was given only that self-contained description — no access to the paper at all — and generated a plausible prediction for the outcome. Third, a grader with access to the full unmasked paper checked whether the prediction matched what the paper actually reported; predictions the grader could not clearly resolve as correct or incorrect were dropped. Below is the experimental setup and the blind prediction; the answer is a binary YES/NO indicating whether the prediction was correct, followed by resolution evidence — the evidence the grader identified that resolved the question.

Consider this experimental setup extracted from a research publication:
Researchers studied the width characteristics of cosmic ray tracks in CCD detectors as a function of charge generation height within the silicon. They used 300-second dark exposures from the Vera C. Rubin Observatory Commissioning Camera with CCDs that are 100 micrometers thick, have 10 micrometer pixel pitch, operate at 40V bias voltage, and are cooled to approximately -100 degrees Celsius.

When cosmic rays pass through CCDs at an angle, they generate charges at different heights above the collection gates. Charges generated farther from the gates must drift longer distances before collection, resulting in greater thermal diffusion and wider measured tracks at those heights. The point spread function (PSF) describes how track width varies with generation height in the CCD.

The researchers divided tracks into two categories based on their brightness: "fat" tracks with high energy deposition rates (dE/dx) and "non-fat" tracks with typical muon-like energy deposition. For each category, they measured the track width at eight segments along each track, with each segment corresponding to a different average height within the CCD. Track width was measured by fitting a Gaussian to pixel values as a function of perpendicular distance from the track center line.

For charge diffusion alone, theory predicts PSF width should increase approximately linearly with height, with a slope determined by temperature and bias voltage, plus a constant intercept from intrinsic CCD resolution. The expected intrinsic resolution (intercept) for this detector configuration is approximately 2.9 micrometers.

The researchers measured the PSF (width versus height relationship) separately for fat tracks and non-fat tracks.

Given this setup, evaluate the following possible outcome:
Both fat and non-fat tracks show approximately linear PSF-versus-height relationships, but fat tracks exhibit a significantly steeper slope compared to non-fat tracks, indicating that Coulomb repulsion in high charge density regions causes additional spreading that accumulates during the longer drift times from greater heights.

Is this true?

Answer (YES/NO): YES